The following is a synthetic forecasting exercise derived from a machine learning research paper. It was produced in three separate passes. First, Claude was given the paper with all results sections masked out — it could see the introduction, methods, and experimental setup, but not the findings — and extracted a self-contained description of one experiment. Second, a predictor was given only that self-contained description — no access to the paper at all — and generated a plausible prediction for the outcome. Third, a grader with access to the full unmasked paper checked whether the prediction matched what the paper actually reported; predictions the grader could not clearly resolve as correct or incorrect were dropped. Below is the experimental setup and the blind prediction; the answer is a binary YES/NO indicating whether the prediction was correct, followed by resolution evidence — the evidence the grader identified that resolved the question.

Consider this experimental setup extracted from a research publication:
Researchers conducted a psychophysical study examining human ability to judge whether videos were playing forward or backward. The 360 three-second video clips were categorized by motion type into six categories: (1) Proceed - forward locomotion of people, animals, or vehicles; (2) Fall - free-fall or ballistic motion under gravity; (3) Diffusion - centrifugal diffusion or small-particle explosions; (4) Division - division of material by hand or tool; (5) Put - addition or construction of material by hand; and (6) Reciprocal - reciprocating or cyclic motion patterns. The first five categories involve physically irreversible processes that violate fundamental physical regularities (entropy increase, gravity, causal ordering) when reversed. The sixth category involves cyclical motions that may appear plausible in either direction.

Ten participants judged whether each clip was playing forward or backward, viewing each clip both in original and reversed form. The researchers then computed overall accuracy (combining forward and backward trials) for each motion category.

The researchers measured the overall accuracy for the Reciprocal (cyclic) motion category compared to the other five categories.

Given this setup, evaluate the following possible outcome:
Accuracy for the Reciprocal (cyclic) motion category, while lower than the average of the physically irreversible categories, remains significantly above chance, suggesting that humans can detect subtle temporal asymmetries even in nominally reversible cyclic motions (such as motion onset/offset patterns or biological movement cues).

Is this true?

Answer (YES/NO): NO